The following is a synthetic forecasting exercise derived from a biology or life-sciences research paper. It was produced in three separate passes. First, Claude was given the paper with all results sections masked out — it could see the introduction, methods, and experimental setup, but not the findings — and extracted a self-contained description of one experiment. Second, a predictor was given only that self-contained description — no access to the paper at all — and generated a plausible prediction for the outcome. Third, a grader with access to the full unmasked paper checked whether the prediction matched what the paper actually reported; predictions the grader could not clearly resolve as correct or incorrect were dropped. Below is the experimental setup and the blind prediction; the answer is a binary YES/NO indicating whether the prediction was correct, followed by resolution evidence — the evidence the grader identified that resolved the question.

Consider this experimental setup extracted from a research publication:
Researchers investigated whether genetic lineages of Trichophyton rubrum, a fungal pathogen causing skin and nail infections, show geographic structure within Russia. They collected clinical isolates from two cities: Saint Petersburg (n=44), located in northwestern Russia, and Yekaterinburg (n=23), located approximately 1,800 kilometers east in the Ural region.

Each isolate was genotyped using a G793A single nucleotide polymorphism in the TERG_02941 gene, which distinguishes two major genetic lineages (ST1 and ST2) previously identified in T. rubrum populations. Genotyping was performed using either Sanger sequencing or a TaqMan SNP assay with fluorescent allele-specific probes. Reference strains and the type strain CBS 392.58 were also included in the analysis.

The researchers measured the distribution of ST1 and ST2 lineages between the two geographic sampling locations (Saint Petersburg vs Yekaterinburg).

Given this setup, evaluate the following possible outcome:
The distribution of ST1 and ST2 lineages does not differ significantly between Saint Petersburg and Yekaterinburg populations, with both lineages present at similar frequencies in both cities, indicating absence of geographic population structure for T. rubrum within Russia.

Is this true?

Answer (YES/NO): YES